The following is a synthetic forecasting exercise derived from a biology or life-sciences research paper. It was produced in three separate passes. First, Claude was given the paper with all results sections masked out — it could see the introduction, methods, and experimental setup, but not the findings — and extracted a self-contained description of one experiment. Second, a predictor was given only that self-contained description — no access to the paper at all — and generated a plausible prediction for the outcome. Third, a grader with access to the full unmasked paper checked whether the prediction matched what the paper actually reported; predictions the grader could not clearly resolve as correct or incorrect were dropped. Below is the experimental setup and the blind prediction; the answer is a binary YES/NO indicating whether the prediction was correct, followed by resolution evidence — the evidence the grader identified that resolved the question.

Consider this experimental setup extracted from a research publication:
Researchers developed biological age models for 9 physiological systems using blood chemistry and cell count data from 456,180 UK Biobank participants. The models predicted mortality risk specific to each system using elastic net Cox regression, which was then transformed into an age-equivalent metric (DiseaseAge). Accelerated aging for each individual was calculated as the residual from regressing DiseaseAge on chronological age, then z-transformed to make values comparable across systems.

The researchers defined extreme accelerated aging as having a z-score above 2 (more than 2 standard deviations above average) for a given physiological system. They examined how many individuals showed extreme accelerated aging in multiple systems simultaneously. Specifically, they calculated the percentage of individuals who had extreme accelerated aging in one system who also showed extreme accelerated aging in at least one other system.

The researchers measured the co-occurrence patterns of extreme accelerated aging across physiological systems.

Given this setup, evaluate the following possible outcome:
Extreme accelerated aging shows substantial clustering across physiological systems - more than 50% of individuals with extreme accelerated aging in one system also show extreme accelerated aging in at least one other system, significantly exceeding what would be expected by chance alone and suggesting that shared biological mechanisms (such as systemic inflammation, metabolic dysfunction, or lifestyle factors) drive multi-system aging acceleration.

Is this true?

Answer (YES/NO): YES